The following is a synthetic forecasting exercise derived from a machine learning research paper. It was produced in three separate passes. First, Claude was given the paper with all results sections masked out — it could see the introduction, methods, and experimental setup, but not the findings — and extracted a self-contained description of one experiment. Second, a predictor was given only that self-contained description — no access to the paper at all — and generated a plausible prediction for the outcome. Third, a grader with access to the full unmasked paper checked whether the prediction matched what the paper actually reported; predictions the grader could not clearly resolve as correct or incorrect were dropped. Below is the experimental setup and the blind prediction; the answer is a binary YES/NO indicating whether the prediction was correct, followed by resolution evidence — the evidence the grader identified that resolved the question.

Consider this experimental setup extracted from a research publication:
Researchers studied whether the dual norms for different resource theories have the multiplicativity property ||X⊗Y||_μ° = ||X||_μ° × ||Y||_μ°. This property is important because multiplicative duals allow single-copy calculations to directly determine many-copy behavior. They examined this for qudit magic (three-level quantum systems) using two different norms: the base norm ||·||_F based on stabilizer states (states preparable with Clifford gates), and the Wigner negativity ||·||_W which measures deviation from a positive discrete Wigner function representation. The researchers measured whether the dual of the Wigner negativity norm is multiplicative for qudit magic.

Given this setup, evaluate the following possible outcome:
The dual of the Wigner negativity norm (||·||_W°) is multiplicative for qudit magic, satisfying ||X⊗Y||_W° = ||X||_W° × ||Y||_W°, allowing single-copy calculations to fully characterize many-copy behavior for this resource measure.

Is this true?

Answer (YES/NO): YES